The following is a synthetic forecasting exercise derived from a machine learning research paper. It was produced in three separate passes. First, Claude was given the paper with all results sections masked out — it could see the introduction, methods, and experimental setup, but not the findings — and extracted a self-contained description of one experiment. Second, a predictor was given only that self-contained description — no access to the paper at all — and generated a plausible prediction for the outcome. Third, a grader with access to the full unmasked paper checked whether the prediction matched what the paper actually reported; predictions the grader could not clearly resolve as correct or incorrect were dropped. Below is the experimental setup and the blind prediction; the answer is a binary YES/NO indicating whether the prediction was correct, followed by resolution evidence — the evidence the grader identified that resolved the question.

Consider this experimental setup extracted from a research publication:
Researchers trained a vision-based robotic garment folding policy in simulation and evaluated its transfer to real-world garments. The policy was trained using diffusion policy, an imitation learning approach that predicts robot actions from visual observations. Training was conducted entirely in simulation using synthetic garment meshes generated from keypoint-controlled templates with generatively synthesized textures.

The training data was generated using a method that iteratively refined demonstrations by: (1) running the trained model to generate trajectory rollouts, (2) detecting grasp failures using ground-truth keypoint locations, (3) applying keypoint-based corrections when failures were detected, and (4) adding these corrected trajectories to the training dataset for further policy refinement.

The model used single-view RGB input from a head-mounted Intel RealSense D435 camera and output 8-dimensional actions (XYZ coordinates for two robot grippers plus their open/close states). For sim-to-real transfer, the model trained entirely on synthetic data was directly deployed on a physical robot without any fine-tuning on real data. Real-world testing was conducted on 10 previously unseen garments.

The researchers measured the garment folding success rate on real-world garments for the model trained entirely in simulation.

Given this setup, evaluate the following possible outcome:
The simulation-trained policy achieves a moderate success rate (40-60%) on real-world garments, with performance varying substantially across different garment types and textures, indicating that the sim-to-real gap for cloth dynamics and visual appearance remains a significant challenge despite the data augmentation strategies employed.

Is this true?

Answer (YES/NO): NO